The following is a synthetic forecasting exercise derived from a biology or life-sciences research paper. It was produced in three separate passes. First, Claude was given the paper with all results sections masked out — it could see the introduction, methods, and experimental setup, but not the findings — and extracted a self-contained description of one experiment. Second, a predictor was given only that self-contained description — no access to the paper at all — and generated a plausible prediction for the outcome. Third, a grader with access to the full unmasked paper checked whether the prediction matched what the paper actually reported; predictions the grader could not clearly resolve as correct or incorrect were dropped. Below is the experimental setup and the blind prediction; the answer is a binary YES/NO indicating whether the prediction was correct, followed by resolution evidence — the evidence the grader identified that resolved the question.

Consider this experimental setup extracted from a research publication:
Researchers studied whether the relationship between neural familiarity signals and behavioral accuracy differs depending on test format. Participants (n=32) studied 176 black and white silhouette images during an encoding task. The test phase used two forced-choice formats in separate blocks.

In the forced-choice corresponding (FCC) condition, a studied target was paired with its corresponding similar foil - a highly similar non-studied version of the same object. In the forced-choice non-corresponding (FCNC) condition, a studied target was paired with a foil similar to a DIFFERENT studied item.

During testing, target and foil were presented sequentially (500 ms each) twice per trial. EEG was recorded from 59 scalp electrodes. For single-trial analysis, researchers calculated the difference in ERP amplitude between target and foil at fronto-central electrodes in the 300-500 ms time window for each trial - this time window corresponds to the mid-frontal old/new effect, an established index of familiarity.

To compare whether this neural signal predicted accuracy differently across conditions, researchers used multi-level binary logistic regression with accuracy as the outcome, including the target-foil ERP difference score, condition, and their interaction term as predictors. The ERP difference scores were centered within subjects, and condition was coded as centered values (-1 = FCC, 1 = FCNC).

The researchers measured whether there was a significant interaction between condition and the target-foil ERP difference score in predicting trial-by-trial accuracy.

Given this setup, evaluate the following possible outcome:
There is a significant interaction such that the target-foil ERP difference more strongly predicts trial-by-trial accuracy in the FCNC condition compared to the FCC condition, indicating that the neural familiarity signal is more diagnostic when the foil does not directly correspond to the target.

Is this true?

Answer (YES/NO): NO